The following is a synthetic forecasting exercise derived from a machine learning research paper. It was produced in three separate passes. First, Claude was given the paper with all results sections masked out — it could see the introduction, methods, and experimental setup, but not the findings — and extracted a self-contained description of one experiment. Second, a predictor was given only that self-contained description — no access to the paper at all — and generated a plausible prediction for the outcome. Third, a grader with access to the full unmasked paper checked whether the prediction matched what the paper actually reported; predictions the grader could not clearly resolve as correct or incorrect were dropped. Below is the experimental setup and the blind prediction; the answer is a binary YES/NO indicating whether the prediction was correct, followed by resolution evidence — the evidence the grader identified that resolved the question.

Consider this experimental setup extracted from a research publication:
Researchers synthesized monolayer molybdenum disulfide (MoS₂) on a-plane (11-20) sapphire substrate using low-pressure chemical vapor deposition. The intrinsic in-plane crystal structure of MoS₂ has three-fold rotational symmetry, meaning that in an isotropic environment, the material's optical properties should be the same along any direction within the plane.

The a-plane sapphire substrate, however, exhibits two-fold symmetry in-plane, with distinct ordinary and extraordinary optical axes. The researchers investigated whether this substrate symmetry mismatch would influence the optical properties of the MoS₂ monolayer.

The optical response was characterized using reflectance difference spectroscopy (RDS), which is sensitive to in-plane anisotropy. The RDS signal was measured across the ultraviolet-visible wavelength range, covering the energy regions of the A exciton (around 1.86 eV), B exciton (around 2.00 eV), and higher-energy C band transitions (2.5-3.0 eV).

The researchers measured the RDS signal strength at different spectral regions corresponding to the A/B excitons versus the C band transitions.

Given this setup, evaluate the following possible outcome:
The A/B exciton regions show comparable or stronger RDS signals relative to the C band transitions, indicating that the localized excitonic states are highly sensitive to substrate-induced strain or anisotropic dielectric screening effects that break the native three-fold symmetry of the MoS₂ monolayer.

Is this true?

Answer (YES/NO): NO